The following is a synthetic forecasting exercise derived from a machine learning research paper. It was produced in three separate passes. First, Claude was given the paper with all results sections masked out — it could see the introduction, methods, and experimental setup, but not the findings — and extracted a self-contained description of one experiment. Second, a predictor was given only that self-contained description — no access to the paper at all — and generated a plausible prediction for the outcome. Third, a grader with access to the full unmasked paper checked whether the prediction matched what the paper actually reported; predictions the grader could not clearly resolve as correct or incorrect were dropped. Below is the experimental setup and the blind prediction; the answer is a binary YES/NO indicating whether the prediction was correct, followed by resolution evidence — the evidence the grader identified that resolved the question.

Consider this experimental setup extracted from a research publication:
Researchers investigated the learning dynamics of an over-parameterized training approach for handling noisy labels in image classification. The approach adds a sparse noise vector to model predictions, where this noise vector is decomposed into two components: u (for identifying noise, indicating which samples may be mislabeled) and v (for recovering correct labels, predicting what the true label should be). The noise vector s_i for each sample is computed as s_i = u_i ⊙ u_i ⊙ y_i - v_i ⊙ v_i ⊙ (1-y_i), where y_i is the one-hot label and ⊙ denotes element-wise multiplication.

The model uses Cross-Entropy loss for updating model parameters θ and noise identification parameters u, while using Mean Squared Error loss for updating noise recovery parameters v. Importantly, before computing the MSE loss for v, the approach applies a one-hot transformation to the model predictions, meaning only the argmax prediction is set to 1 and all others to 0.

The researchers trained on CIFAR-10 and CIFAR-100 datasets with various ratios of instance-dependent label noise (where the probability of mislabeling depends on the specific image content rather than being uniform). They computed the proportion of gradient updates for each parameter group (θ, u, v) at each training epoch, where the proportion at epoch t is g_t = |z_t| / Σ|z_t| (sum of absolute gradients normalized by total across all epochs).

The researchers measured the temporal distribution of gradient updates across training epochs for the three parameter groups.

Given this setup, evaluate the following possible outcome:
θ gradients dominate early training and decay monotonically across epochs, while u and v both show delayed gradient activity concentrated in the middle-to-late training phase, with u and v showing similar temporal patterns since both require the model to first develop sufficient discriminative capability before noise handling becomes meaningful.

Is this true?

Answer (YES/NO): NO